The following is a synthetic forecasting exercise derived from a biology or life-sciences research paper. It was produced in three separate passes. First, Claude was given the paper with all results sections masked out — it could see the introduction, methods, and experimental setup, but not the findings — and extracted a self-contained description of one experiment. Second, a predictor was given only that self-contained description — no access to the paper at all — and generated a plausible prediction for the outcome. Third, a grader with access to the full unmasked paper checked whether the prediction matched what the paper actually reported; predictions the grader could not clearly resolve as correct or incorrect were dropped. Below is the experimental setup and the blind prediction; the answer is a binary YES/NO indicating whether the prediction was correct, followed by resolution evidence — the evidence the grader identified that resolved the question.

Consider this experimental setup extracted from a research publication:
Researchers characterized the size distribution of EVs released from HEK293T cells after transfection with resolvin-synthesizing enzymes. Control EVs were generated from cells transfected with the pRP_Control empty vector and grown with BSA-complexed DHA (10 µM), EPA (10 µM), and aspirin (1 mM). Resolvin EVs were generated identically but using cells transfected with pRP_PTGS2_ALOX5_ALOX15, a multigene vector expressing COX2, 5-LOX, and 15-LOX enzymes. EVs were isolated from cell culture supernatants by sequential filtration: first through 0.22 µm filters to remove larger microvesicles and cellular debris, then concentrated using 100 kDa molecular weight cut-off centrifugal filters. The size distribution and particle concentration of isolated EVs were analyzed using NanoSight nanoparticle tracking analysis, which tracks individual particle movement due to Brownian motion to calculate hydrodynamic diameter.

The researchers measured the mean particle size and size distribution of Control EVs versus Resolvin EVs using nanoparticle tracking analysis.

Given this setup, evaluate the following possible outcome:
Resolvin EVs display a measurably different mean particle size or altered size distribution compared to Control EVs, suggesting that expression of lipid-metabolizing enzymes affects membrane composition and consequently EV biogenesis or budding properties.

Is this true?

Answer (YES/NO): NO